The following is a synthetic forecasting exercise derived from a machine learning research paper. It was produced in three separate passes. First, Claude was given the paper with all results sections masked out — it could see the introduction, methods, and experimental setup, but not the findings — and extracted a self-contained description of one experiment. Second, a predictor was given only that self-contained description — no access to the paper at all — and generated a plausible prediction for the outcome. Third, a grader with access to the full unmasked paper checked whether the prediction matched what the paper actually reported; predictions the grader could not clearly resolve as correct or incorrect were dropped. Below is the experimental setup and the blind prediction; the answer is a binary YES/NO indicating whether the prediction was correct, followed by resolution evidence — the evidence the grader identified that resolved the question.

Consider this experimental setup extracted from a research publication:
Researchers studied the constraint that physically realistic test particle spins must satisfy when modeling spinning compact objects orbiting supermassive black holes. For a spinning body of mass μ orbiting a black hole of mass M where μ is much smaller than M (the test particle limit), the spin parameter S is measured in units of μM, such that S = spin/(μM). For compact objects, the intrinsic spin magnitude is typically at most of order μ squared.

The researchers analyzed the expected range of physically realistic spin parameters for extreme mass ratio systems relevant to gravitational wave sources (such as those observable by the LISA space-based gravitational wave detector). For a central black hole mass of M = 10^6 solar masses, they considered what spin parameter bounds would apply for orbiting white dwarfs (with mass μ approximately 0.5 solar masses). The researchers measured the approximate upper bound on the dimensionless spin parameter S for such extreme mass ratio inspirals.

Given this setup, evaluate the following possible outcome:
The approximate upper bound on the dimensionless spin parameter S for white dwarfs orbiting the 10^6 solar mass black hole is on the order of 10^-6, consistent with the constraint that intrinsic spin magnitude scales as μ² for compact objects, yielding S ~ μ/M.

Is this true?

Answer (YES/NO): YES